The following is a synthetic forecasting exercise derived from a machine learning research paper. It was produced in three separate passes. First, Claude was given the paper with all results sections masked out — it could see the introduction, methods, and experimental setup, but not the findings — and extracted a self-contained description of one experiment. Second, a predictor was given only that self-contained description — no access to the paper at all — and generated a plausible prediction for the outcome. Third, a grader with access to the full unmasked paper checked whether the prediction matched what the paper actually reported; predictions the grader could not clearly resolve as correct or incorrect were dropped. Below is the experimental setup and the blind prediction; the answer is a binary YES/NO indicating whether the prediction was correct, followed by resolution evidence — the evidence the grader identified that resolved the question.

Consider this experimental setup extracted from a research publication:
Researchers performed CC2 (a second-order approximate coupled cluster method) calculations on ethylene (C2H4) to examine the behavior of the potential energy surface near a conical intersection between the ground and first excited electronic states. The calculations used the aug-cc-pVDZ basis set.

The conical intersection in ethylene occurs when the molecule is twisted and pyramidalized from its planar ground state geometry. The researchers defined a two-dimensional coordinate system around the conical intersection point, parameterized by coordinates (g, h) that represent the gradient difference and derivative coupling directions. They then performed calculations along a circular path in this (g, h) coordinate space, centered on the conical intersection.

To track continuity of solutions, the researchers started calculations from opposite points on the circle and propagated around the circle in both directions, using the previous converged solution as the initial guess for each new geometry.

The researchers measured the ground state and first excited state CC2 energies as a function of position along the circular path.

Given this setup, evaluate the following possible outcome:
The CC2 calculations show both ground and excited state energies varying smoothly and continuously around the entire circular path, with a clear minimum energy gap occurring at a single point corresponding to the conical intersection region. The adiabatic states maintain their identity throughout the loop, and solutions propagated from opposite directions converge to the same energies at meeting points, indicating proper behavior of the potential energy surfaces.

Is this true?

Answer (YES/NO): NO